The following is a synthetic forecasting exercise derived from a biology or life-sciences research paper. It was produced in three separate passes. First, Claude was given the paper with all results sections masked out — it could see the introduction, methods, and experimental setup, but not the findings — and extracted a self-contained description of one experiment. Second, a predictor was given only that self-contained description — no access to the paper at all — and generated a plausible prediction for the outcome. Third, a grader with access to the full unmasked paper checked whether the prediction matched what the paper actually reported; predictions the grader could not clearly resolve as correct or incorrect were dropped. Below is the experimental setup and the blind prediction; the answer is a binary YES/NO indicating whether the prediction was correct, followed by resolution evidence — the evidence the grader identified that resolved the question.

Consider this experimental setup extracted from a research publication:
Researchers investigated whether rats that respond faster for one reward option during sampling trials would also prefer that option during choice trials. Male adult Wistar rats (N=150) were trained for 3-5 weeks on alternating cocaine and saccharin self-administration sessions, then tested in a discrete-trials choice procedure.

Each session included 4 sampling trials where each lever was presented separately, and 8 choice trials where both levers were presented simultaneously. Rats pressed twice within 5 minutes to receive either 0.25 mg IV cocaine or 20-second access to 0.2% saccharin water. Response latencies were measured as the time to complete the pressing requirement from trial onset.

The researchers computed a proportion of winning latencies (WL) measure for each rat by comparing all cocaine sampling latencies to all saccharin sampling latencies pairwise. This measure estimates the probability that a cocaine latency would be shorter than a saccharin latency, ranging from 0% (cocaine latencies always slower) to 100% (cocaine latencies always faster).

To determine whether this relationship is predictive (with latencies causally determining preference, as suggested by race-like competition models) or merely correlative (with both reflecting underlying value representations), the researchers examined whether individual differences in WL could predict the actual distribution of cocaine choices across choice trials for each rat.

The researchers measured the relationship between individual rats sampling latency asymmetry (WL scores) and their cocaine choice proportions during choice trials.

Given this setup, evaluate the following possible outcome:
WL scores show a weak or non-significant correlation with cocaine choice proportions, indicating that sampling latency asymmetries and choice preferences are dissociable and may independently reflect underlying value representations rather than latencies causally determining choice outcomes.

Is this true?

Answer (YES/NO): NO